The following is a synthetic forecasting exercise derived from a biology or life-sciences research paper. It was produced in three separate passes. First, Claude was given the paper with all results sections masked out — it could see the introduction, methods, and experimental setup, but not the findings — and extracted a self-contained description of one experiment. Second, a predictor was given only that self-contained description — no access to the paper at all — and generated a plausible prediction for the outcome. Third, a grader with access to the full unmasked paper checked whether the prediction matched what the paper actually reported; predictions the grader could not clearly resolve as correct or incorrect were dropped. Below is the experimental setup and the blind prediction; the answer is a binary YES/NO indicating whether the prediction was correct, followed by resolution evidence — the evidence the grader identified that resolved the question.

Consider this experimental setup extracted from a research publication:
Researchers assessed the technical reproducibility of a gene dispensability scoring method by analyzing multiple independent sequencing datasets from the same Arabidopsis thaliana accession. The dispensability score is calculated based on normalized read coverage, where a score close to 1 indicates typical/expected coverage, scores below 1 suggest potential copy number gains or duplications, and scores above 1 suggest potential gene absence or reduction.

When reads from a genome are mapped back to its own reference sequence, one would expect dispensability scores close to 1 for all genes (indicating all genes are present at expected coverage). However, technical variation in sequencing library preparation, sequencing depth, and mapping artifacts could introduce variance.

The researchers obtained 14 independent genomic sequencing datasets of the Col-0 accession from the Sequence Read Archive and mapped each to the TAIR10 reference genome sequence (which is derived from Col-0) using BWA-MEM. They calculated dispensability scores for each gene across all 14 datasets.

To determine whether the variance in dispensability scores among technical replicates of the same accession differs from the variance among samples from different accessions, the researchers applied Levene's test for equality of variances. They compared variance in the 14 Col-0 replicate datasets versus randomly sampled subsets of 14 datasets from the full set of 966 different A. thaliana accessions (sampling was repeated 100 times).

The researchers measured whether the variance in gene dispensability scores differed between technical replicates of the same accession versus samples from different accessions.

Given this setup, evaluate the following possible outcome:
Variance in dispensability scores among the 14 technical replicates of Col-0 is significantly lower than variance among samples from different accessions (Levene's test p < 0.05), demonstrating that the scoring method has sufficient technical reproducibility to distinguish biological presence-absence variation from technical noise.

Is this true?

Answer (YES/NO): YES